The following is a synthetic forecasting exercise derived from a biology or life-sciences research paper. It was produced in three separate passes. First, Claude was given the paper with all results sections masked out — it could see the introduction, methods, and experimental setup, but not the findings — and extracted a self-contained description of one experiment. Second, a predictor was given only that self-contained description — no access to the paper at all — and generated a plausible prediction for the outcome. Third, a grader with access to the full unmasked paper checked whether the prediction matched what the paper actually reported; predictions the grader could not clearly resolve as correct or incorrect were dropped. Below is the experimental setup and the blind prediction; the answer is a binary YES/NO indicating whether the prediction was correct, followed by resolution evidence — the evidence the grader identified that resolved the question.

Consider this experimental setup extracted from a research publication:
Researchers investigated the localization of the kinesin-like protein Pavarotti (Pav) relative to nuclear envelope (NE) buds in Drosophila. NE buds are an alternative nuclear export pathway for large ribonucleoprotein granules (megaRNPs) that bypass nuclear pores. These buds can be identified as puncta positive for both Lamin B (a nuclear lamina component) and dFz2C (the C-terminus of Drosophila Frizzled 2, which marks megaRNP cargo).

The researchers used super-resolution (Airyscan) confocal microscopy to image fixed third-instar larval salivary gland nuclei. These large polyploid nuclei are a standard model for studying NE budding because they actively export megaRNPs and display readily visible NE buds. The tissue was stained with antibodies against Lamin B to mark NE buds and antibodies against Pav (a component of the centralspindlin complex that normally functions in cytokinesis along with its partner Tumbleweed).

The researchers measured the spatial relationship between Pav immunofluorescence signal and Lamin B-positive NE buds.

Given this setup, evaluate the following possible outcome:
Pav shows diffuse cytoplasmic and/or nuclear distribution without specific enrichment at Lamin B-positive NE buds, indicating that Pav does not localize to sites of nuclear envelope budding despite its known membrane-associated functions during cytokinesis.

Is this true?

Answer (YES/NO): NO